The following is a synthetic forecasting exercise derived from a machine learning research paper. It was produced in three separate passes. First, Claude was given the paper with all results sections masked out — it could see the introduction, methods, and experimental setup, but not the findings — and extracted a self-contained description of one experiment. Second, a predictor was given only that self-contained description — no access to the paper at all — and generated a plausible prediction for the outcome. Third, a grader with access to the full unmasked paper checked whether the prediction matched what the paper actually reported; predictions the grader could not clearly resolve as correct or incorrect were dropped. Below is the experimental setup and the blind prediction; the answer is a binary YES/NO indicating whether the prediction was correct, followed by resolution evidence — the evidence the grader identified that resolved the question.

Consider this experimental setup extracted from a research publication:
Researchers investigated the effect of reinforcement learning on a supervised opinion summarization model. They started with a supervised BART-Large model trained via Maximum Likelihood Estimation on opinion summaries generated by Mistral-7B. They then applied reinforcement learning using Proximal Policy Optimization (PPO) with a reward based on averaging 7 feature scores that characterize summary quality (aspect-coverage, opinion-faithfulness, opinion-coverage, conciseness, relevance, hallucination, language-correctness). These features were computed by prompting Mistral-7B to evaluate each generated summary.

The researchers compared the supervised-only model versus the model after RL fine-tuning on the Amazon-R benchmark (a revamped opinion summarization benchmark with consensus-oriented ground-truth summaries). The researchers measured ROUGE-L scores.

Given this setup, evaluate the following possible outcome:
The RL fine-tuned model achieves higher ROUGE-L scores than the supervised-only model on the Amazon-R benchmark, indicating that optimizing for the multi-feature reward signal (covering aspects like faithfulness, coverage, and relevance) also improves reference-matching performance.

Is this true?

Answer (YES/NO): YES